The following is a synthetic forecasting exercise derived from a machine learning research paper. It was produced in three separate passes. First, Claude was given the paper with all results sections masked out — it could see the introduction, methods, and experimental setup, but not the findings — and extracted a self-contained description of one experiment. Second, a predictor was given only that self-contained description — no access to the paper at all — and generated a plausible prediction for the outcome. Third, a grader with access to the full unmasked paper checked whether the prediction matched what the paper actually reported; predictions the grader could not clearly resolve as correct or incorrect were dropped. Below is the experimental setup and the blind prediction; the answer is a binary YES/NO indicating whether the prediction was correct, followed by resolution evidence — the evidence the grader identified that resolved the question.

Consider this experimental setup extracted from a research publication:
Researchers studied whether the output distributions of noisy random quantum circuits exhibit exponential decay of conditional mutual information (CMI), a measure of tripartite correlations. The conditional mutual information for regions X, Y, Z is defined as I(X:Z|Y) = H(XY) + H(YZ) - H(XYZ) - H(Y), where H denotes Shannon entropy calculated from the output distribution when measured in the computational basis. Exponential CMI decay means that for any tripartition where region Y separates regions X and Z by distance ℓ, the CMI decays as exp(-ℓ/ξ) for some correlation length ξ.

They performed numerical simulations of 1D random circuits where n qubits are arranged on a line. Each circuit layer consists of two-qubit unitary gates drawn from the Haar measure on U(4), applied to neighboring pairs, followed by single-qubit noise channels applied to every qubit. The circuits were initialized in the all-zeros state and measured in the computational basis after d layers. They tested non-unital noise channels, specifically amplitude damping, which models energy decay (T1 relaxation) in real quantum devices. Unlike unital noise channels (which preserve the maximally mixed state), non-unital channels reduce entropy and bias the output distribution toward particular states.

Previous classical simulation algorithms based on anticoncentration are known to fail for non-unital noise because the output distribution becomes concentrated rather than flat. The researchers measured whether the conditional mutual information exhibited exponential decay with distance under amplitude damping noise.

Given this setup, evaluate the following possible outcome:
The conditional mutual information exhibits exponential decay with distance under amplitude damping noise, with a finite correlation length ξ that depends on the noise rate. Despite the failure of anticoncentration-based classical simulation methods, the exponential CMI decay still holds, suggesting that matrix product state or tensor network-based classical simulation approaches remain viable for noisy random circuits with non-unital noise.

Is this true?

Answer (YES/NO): YES